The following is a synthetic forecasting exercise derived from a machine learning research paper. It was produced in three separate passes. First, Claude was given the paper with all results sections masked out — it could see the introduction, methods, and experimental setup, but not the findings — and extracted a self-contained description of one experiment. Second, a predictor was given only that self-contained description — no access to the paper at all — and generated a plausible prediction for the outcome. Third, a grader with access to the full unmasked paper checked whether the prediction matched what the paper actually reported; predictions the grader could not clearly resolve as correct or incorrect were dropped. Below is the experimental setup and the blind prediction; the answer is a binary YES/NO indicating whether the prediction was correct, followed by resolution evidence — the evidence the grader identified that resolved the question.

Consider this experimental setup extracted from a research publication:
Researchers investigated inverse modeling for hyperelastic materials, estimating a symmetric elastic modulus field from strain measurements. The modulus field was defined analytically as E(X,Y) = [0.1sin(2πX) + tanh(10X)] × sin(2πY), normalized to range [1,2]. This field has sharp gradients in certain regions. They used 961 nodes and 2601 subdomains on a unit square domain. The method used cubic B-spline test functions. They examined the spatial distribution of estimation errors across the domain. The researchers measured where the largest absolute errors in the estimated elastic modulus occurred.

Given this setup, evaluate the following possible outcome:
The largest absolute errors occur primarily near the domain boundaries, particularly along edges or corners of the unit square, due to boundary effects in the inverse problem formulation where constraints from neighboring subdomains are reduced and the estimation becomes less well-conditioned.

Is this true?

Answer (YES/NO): NO